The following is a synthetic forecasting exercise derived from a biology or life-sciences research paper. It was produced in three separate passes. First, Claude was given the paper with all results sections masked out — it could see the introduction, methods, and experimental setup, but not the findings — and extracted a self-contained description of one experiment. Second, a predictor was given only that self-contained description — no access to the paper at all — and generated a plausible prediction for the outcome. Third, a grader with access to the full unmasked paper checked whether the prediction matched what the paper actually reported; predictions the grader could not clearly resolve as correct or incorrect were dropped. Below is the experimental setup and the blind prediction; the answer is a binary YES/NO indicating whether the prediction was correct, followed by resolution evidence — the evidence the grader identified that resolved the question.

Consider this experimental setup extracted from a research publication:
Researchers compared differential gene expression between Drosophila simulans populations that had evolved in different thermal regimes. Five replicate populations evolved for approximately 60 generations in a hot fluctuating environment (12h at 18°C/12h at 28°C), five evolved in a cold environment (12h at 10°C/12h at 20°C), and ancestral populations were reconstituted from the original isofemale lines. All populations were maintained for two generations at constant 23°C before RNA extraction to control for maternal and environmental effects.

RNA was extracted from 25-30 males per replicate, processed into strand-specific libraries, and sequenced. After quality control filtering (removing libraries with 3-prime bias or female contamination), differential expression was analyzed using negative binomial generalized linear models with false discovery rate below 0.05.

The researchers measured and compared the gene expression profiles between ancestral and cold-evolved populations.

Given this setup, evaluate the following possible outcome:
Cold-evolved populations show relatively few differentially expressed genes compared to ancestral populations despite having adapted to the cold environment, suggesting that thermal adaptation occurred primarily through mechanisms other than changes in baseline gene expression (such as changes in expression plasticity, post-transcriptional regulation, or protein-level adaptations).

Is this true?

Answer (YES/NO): YES